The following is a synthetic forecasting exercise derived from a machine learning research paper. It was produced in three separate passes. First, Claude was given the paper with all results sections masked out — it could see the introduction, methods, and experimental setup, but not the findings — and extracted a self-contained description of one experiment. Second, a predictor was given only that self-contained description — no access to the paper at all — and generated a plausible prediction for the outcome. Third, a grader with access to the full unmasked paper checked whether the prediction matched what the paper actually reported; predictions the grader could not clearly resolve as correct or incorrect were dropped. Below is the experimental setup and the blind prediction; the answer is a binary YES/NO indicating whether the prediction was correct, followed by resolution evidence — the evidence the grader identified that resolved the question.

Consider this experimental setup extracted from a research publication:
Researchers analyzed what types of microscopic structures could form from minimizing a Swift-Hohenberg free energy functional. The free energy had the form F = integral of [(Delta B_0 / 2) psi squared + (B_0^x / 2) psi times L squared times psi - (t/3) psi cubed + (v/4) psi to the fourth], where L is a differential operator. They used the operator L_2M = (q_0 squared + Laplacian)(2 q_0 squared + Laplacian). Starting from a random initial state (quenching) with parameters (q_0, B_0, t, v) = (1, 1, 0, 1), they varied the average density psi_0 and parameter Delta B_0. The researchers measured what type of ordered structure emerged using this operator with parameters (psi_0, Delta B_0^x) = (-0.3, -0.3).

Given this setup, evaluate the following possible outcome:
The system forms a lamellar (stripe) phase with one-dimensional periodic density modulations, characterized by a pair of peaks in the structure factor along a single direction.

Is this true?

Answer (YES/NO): NO